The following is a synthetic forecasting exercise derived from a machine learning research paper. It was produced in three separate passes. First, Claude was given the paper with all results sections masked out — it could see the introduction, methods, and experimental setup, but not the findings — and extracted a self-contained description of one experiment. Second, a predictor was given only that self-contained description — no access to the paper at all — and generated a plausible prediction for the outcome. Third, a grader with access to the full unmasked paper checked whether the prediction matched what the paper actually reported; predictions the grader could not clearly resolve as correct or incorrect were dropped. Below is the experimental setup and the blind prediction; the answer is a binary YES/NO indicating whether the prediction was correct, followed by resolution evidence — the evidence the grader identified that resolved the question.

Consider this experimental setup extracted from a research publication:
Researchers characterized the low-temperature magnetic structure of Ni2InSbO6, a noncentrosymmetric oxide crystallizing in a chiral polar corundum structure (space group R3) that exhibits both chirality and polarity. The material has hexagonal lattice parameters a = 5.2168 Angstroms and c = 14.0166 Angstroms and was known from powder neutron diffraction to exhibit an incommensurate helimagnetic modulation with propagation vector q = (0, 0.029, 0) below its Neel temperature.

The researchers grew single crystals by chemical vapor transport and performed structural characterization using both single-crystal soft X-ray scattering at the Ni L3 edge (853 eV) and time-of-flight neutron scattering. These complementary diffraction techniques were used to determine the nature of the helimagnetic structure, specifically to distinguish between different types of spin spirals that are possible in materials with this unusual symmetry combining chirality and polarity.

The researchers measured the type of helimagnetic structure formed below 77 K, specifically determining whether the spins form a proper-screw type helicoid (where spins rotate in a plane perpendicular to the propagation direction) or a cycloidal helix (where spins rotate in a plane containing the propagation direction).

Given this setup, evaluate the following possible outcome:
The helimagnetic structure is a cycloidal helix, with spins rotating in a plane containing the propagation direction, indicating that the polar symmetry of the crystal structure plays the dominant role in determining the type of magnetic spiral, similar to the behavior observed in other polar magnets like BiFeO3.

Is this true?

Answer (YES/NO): NO